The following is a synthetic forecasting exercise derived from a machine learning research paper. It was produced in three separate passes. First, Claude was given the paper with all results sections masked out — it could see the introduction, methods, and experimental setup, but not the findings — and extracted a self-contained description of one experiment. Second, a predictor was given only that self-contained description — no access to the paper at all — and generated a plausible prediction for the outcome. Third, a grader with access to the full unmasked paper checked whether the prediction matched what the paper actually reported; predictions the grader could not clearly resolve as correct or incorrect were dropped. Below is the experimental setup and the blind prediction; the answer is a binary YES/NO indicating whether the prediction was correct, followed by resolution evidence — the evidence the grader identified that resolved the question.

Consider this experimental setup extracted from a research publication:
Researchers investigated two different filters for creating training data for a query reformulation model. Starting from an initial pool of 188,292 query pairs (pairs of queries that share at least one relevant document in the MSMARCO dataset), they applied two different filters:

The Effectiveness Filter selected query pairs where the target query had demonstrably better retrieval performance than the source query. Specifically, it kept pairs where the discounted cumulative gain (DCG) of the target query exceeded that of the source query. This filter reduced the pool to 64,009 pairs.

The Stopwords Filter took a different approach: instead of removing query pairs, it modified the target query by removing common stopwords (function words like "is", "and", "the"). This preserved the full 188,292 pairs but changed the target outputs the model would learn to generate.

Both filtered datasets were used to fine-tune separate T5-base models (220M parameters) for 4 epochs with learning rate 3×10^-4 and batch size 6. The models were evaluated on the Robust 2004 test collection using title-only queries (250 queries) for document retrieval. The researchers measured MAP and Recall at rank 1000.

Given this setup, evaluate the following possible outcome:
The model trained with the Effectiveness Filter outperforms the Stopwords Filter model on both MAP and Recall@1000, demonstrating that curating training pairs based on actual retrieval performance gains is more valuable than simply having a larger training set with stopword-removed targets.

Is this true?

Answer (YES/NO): NO